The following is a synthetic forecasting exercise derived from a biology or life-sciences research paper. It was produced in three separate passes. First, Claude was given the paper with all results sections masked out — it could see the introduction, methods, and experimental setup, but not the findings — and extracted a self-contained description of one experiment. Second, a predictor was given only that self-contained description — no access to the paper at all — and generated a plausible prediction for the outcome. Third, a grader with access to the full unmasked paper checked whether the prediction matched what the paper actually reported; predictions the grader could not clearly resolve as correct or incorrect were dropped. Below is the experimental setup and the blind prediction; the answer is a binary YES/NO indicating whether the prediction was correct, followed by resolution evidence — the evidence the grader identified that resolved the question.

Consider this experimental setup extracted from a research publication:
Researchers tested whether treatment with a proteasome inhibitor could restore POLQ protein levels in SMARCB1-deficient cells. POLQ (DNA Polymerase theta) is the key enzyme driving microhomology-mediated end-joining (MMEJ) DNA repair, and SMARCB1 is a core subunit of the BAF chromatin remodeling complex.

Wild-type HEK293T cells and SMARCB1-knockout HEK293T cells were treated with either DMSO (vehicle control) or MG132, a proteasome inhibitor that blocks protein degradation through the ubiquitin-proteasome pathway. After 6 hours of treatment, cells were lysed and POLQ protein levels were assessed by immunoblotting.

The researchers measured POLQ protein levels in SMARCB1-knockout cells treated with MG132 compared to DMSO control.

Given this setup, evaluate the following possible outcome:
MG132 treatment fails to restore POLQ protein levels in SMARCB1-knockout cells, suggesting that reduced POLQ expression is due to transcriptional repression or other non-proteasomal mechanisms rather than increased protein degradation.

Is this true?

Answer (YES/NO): YES